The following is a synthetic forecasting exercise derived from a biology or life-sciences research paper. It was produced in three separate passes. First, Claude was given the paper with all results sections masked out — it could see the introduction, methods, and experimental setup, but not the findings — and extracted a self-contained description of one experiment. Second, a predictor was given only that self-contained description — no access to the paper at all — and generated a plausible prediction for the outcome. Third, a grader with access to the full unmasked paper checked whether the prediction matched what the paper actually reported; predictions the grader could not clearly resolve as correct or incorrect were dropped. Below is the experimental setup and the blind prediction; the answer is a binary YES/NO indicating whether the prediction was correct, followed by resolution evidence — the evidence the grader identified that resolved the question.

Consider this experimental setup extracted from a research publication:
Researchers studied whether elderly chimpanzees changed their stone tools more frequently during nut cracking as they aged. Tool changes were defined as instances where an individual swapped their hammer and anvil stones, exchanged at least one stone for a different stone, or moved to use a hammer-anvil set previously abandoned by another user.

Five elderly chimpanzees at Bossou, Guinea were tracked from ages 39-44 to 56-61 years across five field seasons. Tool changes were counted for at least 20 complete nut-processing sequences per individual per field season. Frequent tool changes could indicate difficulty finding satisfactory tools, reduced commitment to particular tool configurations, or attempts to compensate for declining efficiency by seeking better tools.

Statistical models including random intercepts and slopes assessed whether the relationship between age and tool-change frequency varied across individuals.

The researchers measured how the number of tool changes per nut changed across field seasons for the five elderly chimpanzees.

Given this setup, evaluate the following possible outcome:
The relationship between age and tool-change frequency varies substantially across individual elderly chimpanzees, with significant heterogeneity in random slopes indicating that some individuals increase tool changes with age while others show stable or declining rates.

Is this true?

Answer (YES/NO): NO